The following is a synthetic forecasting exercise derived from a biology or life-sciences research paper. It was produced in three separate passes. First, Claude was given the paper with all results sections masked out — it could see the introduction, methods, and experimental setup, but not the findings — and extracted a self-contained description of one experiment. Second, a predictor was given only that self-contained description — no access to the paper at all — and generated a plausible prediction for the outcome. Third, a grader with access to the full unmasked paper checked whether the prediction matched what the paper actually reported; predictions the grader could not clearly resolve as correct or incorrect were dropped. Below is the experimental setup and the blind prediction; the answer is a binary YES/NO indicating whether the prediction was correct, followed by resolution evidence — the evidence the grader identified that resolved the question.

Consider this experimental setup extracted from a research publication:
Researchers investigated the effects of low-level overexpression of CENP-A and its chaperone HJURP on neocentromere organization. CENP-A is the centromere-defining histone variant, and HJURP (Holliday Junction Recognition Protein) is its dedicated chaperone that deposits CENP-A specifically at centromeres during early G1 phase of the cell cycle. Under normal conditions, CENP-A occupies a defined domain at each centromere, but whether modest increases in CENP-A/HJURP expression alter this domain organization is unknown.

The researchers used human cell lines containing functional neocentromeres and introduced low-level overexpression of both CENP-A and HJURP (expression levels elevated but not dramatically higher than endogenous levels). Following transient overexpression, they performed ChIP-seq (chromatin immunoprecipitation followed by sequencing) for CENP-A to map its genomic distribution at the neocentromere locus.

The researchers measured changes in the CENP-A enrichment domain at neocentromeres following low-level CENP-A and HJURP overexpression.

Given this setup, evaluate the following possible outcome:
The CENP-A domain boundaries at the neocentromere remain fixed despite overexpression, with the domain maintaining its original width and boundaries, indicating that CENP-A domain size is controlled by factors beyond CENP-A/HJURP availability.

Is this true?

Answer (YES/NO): NO